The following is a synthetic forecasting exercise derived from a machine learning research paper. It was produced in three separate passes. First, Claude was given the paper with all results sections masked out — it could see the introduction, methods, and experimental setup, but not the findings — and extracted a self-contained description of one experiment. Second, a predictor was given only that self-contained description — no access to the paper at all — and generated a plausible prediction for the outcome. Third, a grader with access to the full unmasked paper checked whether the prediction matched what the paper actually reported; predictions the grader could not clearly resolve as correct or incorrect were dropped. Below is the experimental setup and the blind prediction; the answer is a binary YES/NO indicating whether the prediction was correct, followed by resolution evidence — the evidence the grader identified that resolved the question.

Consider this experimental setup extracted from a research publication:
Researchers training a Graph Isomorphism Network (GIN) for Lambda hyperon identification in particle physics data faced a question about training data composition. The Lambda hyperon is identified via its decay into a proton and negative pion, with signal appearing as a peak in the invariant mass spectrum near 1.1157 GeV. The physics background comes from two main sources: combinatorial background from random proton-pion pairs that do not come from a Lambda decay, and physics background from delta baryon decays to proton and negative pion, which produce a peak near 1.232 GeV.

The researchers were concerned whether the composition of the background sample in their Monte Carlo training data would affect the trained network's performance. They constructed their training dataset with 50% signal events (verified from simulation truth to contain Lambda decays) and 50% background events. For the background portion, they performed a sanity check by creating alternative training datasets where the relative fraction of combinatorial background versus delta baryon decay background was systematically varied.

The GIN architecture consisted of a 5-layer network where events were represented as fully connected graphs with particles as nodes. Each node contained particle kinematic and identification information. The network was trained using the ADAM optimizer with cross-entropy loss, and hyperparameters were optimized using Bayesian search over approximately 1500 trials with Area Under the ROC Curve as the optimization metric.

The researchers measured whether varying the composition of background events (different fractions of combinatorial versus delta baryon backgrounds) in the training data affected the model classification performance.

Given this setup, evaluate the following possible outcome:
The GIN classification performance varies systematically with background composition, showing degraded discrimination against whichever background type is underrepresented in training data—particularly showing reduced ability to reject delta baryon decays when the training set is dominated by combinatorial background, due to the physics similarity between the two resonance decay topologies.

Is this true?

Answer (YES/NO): NO